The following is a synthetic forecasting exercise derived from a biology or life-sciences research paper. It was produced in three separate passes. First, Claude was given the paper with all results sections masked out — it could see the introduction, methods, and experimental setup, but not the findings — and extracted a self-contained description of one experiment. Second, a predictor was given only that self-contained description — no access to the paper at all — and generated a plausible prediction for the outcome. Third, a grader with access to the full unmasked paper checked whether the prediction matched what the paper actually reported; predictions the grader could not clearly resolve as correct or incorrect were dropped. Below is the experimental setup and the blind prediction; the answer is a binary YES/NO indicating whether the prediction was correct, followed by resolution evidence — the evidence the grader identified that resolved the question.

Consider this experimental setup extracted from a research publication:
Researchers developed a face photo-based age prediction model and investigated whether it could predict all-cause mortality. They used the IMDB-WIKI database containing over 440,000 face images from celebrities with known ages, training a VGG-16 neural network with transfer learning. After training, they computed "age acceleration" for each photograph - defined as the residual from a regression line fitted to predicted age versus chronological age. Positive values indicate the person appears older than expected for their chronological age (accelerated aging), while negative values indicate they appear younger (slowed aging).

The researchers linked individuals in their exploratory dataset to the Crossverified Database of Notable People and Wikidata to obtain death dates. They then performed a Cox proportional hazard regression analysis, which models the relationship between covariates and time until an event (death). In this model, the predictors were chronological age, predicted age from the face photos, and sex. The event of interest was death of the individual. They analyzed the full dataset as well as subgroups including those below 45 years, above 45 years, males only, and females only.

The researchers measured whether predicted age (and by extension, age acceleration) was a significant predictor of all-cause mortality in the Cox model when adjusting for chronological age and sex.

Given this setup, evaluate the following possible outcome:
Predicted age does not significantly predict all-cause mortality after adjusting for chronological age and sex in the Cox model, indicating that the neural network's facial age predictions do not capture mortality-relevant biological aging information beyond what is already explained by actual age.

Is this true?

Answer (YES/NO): NO